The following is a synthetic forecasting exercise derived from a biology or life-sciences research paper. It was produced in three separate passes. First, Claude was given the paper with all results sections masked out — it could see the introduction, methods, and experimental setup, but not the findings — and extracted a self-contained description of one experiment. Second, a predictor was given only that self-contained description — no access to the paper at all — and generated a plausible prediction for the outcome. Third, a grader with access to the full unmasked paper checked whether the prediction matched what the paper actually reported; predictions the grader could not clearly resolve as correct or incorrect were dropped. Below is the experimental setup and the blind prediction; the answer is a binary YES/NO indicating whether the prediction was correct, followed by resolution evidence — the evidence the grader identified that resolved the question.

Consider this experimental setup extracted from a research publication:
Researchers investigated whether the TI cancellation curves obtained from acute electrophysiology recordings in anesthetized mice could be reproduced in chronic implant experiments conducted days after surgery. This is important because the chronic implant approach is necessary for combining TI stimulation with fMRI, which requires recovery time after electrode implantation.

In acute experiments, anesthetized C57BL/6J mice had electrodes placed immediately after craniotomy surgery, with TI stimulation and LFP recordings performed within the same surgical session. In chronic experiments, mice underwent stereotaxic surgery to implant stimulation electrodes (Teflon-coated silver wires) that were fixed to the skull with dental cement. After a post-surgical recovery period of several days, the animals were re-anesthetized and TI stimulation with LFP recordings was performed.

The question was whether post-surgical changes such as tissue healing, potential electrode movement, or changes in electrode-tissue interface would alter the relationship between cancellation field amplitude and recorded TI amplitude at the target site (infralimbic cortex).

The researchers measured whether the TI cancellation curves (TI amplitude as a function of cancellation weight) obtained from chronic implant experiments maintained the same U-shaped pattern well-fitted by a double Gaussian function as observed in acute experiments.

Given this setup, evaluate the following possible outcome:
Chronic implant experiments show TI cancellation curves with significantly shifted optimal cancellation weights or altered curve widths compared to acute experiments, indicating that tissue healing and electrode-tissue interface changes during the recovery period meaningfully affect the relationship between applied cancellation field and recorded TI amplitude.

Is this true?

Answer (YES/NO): NO